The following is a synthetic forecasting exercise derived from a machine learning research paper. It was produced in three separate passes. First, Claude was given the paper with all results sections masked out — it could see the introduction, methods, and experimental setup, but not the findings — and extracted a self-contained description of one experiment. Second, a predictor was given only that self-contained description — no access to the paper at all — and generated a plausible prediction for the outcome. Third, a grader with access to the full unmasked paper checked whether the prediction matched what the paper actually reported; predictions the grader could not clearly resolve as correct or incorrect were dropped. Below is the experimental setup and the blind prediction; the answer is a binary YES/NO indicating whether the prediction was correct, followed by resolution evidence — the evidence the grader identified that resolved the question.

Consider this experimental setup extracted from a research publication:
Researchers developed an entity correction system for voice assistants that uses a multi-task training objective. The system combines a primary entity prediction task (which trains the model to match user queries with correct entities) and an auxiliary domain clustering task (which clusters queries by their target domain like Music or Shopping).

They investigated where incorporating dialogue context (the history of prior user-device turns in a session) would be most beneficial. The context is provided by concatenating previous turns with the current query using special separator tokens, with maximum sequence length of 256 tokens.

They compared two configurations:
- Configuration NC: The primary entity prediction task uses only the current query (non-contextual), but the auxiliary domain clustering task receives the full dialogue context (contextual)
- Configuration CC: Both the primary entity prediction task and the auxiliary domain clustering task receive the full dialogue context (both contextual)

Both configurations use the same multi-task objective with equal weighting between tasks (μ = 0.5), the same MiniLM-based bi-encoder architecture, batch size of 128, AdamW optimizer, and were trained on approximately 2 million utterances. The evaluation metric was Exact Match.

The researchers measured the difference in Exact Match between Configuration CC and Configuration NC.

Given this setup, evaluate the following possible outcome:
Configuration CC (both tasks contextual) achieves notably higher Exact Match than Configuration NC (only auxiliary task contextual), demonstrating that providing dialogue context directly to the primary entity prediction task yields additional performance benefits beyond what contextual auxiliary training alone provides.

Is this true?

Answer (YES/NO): YES